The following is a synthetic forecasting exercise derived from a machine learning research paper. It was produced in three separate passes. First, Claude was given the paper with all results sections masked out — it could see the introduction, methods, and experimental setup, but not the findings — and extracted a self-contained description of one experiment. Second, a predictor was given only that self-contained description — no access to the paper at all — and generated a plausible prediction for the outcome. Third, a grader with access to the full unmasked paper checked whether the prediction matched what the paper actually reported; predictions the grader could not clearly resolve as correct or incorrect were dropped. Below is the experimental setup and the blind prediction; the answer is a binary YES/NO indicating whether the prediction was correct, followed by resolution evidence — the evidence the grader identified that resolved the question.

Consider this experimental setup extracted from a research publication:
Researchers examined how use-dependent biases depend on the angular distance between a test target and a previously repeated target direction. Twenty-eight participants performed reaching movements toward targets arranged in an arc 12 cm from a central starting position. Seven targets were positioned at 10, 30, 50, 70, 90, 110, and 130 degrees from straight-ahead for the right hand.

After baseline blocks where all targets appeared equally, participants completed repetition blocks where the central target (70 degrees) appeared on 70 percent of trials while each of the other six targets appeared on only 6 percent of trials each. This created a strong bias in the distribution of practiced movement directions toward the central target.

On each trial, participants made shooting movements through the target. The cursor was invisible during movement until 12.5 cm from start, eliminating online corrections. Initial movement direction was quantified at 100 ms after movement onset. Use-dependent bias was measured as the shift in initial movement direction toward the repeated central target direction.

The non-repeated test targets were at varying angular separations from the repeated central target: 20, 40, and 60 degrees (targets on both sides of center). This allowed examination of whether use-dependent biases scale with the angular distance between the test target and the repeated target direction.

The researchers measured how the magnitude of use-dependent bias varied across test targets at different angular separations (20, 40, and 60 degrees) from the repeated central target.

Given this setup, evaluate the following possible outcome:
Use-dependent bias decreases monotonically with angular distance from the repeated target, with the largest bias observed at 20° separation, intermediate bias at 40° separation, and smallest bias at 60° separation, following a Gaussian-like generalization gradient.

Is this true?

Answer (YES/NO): NO